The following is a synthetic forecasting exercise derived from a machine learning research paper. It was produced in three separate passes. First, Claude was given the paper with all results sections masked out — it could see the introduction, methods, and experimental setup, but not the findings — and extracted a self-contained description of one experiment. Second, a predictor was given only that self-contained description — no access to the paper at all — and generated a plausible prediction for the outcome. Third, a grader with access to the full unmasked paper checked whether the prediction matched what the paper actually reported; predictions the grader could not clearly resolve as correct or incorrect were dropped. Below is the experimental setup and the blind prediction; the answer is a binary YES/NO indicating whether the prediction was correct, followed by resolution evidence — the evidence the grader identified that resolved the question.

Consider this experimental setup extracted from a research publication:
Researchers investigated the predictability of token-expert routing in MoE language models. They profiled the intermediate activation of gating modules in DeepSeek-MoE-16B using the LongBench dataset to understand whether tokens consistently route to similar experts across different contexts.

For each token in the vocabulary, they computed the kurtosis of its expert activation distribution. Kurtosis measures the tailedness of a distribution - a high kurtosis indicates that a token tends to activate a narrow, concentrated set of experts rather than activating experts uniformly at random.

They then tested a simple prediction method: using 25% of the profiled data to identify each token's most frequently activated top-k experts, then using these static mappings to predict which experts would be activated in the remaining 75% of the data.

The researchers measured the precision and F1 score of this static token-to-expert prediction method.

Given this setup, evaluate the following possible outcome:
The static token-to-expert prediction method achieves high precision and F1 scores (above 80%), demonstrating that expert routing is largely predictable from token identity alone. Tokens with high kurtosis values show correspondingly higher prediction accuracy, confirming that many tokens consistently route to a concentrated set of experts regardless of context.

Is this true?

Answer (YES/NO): NO